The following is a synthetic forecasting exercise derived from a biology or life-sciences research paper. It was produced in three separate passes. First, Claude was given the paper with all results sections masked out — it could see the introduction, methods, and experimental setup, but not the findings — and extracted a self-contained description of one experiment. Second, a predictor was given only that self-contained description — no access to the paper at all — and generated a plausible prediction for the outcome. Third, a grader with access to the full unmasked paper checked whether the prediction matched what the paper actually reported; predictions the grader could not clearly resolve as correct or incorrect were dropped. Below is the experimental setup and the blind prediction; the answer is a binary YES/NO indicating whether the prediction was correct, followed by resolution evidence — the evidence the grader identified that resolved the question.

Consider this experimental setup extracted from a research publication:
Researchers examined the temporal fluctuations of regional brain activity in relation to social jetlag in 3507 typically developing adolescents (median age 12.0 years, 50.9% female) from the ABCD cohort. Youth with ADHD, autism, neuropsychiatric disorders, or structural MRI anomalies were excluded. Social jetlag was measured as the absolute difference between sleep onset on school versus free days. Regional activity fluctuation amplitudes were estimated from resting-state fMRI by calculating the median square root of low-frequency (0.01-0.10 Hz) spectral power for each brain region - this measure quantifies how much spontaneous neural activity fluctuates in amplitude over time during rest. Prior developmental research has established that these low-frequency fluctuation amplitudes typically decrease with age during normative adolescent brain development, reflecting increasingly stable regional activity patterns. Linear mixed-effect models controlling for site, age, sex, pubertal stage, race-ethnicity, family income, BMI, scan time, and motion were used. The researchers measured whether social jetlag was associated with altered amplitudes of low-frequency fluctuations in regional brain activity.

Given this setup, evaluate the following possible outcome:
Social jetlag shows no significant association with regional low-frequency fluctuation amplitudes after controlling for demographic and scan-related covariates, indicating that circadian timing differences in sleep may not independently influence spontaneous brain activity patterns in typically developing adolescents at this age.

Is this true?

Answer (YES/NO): NO